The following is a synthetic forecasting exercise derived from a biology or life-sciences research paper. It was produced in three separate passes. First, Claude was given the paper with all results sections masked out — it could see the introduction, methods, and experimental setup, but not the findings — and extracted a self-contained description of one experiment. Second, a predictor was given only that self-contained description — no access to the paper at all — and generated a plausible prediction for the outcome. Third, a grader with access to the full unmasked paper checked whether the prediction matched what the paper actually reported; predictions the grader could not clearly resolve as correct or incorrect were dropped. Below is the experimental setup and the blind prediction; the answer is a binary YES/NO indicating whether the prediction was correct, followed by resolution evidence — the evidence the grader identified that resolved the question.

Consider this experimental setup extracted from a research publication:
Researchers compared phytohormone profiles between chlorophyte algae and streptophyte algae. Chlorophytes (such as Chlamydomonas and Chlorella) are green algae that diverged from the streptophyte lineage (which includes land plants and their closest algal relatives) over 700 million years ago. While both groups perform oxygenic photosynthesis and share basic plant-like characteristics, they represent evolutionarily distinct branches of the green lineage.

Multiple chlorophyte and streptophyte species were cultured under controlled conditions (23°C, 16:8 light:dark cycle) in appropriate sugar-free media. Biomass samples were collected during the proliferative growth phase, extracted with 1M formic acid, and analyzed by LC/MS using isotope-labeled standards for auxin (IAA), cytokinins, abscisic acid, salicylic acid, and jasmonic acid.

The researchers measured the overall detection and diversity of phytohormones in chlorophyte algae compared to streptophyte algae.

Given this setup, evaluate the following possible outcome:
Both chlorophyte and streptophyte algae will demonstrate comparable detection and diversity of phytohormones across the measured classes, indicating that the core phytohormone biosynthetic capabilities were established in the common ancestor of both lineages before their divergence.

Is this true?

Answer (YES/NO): NO